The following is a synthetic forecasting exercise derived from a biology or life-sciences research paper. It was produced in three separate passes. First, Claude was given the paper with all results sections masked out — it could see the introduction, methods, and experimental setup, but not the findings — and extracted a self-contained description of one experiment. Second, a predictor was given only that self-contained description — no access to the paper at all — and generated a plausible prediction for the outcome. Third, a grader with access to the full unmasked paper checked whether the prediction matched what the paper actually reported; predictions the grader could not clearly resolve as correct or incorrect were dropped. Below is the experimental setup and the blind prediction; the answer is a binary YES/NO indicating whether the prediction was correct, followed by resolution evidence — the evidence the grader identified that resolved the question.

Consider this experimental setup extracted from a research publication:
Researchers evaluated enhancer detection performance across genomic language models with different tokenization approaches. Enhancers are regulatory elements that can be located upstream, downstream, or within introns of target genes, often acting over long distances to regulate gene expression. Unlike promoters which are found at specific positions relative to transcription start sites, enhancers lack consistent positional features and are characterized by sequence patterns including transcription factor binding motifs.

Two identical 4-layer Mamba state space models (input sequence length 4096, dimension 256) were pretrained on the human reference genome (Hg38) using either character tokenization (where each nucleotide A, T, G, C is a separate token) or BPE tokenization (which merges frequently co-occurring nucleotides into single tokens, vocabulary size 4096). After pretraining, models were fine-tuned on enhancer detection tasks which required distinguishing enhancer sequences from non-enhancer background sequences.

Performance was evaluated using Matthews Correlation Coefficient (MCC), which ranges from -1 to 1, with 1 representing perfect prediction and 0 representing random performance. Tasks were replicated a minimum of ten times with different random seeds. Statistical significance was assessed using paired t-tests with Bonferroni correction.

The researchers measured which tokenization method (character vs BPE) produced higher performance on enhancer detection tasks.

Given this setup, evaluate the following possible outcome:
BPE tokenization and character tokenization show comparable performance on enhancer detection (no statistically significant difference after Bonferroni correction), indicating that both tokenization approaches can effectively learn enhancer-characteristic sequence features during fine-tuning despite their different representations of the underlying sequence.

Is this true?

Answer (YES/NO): YES